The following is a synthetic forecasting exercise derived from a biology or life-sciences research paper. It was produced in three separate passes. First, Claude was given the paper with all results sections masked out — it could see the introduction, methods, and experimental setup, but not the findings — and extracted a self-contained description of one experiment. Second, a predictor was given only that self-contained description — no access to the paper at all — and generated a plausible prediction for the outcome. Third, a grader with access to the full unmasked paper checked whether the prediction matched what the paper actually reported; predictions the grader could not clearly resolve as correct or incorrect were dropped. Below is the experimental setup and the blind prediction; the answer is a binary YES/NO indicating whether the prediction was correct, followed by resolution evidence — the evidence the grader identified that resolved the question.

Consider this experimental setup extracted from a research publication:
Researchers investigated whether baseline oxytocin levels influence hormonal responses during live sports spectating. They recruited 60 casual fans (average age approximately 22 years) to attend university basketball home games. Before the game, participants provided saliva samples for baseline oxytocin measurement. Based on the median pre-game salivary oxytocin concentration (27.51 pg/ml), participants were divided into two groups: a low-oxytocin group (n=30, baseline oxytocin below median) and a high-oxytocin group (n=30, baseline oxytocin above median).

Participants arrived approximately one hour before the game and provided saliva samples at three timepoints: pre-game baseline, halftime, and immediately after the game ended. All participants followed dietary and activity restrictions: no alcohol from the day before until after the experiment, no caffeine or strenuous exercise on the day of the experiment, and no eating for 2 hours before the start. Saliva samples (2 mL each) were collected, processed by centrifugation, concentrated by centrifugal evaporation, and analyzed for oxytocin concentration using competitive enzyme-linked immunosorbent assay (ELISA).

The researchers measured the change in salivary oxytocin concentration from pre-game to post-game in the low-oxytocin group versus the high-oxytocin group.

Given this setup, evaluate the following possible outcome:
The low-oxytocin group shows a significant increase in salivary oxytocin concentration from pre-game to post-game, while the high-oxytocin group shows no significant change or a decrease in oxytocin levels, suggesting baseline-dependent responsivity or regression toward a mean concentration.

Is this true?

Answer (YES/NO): YES